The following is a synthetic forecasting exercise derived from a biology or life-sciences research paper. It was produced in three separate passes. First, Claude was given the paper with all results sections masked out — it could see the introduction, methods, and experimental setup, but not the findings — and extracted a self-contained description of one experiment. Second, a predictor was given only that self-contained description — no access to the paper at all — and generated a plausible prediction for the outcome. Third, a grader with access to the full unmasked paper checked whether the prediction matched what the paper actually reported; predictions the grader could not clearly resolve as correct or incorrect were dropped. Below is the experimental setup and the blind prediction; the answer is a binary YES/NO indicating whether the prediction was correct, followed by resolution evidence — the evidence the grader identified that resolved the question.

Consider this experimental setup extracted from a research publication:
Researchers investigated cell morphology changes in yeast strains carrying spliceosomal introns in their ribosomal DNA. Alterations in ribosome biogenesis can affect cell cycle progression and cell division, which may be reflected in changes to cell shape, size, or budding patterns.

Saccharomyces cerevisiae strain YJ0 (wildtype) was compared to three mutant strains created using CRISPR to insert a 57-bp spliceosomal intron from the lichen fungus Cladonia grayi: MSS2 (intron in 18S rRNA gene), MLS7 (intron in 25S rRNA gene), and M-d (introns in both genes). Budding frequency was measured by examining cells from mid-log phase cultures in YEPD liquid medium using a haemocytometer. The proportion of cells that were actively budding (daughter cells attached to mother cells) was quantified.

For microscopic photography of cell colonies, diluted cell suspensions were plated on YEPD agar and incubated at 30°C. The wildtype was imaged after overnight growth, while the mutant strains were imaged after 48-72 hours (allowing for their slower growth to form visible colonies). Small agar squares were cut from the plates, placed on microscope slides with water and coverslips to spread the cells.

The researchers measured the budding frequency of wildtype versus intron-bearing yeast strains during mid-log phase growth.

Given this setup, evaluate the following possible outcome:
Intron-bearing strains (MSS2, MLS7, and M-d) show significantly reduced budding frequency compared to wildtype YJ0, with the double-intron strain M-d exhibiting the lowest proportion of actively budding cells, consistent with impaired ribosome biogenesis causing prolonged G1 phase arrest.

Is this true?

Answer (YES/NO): NO